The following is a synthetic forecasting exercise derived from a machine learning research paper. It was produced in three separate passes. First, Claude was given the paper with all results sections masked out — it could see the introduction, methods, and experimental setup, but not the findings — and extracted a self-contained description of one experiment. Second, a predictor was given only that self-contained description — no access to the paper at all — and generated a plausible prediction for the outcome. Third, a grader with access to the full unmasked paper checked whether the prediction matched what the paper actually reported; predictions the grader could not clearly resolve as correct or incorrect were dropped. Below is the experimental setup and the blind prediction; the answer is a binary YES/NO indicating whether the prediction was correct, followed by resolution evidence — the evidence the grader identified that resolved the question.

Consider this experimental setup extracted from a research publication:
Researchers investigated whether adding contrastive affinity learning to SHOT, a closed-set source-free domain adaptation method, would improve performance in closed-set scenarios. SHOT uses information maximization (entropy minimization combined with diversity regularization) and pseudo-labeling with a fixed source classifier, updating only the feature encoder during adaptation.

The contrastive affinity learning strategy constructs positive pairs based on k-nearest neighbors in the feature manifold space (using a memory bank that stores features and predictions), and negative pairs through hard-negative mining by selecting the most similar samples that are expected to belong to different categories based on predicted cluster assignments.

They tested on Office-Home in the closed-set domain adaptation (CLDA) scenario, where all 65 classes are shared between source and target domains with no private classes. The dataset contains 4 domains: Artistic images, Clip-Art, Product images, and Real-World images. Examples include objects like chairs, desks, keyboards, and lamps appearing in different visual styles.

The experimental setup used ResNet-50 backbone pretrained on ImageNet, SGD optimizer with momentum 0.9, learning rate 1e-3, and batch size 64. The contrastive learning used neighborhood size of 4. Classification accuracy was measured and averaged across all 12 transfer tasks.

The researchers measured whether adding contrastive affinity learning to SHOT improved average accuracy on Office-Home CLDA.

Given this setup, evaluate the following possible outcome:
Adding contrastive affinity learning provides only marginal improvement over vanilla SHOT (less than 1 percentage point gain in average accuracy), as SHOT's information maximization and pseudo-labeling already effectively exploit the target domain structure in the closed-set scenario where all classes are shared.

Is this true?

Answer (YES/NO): YES